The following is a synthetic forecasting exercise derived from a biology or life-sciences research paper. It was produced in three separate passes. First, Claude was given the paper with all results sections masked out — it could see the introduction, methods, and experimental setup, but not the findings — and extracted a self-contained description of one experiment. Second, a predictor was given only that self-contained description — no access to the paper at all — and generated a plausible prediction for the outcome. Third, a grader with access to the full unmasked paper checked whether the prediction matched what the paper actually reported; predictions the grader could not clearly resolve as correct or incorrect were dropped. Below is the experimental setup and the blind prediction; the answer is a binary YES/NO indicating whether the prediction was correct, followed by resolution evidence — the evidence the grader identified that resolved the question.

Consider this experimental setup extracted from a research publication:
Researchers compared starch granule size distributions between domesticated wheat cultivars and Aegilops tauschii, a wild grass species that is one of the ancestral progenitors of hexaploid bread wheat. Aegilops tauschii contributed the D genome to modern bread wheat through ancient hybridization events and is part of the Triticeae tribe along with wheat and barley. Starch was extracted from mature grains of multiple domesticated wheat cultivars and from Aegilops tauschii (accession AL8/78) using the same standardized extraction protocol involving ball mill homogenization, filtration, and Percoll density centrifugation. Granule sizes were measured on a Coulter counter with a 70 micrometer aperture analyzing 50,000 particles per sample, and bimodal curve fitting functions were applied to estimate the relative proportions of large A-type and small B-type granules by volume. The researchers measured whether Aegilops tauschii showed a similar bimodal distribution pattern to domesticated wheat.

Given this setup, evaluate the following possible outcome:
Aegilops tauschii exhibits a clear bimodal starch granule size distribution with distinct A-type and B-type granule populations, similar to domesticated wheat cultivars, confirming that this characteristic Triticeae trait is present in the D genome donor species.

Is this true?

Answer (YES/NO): YES